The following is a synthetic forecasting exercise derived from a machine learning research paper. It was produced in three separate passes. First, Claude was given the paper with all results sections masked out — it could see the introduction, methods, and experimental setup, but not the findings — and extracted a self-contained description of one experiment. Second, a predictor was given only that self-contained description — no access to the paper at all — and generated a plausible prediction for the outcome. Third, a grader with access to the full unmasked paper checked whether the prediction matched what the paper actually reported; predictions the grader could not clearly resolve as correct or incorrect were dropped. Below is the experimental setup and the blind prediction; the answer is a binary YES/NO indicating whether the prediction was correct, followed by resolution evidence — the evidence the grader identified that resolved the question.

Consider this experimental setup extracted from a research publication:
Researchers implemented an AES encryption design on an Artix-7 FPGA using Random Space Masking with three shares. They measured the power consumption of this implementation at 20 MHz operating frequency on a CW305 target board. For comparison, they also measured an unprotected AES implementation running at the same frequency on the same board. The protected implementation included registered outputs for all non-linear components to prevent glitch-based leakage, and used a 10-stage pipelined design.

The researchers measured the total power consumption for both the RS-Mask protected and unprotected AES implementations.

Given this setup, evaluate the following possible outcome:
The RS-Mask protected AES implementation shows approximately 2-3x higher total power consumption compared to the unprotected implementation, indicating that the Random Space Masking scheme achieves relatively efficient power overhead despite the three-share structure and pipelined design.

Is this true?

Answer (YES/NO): NO